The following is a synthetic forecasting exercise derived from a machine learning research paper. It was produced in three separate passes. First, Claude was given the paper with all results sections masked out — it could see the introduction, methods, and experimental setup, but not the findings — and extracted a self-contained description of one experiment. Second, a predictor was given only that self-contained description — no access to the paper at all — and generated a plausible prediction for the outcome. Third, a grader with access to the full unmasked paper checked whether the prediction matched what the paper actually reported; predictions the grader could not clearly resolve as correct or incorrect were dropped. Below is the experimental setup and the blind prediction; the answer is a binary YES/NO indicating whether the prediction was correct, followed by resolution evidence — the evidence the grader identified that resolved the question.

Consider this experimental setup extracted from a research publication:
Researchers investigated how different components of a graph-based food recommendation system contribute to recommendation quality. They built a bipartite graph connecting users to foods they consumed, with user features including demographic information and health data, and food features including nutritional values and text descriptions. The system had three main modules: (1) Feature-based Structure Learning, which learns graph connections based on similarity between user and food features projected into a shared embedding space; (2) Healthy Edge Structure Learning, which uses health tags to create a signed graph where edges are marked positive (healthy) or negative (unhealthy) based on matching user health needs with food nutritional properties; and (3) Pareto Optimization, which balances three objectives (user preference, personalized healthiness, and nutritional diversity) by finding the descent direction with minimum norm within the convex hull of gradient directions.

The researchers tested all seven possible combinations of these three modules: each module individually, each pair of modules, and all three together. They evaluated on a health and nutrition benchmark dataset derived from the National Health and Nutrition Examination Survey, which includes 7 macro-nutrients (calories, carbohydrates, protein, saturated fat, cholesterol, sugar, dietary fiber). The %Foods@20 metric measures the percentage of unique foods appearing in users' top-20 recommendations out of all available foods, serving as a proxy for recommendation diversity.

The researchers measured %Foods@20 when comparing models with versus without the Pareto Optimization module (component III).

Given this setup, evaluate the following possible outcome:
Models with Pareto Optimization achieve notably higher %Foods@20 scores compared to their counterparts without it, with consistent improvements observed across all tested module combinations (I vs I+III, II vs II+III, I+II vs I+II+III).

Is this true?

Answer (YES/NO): YES